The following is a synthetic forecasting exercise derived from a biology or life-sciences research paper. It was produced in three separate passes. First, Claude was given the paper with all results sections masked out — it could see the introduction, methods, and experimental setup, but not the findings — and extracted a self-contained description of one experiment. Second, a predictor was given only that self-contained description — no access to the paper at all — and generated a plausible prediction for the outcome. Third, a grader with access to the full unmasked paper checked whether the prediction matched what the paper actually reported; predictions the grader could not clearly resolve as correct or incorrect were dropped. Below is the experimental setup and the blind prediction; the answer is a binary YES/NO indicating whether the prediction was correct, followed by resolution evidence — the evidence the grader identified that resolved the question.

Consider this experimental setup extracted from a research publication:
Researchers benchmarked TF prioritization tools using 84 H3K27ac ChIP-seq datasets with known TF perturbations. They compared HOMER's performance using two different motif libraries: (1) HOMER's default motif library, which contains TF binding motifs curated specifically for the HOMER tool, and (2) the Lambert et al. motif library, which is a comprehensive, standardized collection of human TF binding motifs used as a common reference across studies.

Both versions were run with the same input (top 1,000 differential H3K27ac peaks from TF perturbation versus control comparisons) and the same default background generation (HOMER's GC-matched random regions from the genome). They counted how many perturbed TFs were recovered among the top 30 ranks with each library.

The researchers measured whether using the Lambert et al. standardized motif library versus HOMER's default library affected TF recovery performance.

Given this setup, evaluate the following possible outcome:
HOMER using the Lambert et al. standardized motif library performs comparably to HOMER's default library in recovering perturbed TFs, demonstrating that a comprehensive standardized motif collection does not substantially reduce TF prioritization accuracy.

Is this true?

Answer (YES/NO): NO